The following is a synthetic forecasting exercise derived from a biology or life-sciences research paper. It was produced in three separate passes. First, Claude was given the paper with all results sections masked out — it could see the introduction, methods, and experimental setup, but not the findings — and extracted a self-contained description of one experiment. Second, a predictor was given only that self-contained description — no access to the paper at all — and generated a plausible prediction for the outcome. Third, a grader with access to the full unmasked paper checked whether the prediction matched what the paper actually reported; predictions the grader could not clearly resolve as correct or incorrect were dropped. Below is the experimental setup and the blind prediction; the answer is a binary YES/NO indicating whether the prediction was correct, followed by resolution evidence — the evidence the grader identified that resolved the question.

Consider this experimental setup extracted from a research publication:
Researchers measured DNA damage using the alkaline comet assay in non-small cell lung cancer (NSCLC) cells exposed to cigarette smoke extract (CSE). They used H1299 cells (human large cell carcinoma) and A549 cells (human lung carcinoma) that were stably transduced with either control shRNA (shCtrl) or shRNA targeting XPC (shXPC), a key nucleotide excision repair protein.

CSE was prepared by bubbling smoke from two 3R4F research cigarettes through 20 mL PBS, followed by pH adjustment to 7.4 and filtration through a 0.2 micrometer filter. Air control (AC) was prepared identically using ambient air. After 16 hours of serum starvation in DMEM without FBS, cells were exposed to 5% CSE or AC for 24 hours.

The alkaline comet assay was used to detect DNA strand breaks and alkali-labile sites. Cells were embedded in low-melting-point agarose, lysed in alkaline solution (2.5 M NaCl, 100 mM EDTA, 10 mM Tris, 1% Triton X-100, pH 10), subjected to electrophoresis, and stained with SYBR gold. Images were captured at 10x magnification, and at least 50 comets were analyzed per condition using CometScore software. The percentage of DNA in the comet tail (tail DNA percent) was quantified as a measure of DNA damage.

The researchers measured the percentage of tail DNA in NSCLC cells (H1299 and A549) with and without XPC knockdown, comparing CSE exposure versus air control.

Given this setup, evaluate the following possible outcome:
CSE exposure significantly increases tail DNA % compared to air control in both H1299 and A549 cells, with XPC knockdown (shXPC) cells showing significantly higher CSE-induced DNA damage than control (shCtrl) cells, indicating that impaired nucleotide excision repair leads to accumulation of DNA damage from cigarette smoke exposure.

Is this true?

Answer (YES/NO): YES